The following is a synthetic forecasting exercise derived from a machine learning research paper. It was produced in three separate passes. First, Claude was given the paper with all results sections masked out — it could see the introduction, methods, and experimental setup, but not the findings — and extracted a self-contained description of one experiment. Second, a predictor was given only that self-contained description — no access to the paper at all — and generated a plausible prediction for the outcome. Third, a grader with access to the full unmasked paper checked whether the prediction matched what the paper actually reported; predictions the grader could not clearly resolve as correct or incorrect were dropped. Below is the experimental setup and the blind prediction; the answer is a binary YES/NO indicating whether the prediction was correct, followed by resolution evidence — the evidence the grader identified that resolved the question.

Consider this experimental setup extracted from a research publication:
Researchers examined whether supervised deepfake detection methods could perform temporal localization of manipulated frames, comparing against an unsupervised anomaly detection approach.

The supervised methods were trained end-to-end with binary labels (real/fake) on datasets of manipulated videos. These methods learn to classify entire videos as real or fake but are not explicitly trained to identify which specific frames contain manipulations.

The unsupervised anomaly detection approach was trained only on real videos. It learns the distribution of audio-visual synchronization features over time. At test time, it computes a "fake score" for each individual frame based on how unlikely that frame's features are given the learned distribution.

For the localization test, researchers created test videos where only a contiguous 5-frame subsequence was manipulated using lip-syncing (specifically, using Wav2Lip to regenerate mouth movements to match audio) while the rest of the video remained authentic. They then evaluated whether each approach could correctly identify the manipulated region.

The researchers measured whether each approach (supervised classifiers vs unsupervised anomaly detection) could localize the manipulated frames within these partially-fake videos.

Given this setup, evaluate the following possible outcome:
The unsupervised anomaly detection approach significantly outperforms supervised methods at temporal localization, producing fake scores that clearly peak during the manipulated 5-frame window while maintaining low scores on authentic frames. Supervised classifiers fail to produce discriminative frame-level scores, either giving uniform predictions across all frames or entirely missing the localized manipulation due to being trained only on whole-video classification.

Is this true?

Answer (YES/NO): YES